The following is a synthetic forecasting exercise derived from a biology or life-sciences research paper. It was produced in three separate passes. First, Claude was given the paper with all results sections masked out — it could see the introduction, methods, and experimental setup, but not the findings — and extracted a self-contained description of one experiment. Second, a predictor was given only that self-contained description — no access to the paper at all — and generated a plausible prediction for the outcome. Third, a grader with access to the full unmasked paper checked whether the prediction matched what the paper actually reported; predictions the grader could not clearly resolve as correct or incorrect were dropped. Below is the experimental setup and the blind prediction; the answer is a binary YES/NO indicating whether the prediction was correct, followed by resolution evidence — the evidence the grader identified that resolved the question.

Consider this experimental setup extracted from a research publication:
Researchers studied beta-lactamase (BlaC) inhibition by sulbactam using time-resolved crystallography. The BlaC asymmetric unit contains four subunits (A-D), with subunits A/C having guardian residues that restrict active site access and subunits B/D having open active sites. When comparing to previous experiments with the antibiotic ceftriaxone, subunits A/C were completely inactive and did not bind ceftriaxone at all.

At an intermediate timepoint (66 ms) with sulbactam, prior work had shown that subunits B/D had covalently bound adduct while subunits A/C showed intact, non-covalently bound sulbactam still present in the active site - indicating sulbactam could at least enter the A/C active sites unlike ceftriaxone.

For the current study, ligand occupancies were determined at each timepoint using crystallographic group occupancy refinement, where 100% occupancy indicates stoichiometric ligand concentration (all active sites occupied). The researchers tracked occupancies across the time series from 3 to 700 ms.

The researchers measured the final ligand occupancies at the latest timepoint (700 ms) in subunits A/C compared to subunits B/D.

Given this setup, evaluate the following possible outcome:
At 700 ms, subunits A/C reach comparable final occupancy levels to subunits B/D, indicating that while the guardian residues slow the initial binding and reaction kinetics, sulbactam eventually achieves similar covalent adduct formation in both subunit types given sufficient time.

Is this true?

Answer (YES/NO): YES